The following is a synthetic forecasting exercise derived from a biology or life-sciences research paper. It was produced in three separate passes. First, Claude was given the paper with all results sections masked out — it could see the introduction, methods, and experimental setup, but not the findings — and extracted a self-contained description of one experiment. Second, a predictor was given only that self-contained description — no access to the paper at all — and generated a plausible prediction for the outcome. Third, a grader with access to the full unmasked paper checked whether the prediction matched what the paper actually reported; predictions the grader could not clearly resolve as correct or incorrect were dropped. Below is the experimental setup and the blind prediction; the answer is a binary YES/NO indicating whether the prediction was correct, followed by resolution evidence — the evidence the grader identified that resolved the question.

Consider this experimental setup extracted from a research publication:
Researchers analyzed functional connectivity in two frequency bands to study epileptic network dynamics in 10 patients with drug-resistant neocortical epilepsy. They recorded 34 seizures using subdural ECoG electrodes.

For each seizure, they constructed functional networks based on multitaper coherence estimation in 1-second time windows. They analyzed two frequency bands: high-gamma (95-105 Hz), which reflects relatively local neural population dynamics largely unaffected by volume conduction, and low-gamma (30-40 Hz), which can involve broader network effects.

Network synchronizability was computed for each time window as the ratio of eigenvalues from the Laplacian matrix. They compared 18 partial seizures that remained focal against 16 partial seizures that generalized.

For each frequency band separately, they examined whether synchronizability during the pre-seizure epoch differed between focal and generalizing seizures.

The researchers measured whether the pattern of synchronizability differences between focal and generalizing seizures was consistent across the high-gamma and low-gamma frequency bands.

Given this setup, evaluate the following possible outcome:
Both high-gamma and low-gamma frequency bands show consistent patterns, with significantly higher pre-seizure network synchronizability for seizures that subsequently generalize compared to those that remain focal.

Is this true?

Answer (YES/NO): NO